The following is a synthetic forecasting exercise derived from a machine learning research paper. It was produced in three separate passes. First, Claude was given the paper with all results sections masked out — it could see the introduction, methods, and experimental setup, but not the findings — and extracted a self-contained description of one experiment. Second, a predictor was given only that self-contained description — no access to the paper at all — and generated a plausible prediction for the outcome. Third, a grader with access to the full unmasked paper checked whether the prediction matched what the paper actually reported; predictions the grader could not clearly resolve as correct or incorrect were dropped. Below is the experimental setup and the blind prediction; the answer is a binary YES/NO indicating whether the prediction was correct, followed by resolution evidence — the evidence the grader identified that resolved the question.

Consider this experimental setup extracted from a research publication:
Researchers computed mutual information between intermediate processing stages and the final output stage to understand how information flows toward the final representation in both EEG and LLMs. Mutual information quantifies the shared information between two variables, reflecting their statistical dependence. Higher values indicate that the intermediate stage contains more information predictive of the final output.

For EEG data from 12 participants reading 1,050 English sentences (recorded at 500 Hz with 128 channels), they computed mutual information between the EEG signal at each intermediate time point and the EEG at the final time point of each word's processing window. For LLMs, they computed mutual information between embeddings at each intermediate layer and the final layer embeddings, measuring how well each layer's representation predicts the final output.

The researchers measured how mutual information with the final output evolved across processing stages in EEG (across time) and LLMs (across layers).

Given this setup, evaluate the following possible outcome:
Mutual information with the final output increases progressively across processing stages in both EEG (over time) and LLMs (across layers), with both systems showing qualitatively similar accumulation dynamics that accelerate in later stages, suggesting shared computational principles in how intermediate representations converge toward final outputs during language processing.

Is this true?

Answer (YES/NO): NO